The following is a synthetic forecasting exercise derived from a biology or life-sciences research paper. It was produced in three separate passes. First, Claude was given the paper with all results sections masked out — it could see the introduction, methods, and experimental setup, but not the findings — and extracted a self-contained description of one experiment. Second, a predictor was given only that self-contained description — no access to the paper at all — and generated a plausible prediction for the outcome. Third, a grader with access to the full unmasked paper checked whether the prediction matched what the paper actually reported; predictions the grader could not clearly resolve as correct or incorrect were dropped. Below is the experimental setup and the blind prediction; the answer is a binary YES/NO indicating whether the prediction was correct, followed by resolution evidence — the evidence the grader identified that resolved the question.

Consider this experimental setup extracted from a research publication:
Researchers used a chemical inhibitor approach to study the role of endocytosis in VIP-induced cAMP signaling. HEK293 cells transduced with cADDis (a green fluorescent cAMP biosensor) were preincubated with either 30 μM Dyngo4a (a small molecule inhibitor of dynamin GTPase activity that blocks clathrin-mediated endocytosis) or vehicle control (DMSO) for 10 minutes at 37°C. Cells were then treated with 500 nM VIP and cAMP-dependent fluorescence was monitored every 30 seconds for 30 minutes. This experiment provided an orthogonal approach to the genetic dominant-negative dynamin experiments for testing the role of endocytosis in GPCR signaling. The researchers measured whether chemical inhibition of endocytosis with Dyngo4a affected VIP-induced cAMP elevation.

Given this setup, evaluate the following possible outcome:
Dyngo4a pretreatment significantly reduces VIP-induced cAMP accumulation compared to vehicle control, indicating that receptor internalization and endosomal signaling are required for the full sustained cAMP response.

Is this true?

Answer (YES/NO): YES